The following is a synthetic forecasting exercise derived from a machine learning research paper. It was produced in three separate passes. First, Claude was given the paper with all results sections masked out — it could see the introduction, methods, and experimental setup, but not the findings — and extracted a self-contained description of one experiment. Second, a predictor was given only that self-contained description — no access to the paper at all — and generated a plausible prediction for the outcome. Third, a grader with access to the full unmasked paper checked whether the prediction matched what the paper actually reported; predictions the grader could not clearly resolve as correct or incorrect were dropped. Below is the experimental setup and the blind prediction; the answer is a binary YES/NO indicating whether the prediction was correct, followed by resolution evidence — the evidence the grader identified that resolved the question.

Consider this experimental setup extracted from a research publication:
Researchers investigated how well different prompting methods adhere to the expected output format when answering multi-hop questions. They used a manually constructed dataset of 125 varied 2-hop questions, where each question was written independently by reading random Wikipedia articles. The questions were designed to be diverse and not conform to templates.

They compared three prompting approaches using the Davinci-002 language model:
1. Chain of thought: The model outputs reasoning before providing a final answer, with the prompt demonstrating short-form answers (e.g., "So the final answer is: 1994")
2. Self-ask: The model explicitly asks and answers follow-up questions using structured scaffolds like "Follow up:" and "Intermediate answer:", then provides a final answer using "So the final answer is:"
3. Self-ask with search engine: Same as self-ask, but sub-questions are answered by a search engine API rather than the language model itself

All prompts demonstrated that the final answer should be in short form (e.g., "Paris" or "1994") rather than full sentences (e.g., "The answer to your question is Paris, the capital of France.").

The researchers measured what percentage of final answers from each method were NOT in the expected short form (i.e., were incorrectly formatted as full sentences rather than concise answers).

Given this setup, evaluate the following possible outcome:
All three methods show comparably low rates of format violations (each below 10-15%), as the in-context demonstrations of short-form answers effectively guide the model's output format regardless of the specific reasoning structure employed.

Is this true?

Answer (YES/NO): NO